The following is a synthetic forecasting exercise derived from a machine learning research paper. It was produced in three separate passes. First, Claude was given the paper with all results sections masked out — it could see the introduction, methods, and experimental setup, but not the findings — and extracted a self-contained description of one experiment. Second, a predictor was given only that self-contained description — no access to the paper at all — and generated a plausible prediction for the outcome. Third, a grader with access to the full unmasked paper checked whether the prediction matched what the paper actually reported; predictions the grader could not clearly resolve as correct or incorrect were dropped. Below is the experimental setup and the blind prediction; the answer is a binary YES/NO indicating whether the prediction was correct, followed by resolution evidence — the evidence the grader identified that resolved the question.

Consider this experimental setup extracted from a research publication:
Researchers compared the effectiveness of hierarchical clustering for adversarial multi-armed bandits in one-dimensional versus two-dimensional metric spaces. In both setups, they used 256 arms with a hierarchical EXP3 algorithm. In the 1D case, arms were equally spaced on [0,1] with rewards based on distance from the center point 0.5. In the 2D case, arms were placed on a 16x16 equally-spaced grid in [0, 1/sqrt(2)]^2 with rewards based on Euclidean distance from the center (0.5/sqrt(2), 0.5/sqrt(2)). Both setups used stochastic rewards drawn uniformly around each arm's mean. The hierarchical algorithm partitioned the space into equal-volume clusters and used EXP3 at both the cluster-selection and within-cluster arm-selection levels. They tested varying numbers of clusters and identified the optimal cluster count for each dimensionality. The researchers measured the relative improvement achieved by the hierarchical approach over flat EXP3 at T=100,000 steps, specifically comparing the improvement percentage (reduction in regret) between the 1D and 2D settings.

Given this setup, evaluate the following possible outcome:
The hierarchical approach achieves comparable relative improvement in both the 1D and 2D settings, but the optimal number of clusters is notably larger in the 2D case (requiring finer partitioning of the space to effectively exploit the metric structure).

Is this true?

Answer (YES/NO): NO